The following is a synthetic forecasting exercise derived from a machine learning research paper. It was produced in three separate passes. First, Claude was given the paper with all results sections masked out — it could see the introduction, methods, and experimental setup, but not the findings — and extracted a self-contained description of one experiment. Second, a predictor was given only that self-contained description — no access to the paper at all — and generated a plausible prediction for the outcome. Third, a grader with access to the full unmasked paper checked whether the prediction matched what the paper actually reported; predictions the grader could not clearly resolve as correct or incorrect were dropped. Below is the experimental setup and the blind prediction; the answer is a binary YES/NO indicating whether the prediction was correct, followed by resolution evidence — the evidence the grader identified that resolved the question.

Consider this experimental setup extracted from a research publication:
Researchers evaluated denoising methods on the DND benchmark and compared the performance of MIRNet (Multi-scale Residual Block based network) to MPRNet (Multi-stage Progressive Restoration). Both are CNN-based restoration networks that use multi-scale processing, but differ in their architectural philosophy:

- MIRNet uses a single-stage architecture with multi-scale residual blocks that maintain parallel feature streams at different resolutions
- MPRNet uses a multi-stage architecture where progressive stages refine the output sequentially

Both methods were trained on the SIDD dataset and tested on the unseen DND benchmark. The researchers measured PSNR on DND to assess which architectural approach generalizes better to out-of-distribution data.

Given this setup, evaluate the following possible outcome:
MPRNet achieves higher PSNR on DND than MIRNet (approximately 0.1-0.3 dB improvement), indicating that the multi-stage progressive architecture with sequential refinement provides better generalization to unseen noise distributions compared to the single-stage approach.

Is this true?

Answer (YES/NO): NO